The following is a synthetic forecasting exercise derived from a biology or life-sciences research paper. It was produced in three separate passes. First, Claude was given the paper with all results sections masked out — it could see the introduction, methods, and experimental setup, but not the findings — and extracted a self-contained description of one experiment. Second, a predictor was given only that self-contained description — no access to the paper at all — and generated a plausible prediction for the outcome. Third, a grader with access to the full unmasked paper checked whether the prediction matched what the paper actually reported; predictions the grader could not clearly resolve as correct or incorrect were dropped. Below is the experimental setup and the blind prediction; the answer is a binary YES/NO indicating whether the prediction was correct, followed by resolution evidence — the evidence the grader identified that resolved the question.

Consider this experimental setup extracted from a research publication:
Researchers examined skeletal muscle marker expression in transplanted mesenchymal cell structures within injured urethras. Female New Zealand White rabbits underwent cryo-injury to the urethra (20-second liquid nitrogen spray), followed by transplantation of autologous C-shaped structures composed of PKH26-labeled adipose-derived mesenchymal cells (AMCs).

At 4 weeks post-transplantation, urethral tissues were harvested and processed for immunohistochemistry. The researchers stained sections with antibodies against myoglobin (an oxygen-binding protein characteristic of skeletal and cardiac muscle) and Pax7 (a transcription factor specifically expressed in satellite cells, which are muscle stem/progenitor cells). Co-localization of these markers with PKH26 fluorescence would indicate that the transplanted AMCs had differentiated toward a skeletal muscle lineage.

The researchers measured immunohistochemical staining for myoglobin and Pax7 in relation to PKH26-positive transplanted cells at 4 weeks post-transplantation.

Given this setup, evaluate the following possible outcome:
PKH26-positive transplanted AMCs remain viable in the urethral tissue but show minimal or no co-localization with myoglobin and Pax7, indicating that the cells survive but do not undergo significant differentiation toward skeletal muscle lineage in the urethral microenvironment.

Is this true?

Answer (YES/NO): NO